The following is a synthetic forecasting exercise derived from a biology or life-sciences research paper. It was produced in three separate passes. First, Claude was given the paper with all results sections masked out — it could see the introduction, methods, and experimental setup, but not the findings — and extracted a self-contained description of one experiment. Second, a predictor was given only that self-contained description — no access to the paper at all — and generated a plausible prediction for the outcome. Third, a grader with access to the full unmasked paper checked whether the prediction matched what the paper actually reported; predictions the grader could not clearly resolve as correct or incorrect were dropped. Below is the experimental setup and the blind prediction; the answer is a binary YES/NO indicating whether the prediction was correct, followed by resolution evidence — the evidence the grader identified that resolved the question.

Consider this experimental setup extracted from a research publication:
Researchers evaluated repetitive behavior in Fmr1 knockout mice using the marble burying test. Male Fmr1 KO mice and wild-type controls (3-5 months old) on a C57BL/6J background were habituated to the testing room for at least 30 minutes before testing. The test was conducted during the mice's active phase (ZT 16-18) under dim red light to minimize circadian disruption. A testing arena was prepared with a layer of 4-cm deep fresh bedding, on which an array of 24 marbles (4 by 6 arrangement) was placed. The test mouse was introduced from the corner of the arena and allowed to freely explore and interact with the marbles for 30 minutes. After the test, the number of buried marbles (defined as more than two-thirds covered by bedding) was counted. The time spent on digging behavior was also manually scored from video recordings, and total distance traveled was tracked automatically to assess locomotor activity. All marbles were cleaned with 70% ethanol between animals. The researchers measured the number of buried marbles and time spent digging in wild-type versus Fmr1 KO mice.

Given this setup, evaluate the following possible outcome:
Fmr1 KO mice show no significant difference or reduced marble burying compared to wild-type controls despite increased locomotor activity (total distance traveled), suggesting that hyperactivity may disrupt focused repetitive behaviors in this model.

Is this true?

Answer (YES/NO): NO